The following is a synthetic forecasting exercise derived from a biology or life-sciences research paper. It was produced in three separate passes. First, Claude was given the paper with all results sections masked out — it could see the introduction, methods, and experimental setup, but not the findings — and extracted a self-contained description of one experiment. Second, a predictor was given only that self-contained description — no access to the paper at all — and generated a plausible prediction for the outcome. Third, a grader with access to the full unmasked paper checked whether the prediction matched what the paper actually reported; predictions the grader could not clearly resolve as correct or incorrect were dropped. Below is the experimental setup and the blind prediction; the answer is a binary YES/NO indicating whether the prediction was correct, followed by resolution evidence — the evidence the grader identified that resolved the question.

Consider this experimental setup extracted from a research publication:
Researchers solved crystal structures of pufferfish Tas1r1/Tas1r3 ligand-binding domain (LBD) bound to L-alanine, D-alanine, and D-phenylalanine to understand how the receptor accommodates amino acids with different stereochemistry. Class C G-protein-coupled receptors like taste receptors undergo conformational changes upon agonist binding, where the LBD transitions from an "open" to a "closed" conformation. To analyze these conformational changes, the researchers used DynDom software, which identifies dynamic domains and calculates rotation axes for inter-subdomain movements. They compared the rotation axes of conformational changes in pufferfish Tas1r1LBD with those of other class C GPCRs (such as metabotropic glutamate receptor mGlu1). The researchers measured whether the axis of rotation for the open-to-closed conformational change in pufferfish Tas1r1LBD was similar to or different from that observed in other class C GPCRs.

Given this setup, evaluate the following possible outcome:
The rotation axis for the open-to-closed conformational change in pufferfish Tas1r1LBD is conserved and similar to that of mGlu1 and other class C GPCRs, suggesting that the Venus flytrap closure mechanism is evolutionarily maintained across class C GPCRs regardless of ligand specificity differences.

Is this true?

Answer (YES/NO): NO